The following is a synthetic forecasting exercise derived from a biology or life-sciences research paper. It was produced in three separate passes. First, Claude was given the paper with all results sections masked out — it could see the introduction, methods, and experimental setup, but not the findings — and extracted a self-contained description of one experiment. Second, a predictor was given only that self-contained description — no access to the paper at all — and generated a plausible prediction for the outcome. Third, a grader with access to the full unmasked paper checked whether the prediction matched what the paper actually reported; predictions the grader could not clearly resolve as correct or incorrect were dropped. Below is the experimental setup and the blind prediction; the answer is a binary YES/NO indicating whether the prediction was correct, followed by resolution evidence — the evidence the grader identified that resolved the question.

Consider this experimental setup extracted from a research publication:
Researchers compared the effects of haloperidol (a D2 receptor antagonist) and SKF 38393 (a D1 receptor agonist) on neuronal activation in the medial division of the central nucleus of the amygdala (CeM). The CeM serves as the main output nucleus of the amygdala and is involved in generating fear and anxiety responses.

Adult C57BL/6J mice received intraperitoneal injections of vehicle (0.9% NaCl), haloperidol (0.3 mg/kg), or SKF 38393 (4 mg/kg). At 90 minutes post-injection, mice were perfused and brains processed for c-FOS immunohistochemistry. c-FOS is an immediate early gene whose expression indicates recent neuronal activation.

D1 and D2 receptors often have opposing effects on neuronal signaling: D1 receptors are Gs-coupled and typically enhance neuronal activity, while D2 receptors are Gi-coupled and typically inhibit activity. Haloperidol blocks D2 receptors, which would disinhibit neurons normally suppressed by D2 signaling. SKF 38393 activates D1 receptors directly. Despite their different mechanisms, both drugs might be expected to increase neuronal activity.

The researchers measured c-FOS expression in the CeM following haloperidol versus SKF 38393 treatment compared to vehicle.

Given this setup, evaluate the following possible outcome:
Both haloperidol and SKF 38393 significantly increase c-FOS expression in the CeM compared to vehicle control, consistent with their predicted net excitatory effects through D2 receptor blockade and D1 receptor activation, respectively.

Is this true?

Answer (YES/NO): NO